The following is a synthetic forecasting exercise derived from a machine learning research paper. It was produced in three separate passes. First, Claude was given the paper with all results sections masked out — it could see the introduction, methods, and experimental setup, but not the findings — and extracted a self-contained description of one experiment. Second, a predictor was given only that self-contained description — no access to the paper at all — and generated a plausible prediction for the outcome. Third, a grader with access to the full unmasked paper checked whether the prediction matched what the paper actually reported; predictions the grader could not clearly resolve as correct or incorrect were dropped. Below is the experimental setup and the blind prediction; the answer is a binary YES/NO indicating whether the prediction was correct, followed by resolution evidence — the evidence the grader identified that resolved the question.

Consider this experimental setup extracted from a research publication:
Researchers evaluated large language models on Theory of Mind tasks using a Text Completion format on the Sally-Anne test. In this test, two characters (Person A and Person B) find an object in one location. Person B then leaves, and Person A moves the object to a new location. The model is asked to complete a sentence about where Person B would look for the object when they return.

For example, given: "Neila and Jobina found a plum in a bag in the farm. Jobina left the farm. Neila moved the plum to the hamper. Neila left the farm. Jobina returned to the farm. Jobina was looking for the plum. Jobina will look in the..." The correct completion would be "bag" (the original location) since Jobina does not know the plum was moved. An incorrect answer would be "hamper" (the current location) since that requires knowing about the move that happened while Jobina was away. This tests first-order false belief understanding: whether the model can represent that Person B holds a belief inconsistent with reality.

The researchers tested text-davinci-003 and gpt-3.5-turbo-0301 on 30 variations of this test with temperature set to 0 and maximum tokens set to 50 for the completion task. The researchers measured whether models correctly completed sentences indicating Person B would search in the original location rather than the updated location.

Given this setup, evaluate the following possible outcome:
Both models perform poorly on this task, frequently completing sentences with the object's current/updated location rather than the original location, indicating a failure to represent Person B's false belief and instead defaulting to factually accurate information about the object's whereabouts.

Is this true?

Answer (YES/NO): NO